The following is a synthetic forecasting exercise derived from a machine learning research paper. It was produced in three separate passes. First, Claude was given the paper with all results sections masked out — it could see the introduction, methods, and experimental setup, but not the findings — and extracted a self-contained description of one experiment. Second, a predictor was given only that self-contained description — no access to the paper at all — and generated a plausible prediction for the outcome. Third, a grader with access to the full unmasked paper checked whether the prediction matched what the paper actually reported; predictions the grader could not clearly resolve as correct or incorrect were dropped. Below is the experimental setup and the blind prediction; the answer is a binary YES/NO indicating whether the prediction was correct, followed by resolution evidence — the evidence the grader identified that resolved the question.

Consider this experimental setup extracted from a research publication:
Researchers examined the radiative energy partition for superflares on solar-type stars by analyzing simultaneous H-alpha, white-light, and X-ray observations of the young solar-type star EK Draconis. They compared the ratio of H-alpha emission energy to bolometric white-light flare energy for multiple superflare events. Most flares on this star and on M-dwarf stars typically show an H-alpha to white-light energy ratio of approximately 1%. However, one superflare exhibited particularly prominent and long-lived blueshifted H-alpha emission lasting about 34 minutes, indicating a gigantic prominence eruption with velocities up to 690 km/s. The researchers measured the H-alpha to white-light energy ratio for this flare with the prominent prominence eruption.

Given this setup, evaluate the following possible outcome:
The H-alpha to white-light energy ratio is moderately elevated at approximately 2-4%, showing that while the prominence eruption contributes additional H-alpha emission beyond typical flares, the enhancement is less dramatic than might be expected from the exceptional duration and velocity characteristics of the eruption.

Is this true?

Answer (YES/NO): NO